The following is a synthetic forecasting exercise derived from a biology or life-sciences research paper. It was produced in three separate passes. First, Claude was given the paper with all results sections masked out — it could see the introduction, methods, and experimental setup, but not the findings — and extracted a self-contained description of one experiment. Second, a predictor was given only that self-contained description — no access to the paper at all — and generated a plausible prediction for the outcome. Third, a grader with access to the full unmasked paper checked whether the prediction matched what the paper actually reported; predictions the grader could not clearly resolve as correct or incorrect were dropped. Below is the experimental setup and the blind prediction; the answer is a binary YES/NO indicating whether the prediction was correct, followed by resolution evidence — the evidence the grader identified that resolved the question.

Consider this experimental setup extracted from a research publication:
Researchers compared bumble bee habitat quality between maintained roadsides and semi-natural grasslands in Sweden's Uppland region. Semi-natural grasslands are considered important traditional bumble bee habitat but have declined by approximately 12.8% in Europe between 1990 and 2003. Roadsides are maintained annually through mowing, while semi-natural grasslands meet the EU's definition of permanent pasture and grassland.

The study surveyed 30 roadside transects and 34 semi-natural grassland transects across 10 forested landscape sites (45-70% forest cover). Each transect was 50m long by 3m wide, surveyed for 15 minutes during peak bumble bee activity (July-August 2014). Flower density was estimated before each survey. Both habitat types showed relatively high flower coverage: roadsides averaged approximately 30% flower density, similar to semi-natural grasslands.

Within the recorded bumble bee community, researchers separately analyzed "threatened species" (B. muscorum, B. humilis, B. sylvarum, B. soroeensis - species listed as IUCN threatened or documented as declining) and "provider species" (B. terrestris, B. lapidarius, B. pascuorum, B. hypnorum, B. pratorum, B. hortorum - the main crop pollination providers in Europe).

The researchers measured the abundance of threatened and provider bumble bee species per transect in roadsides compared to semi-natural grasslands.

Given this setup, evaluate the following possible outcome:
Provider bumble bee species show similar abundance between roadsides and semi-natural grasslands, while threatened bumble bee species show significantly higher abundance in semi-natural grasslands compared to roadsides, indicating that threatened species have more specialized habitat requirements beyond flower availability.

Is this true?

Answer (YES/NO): NO